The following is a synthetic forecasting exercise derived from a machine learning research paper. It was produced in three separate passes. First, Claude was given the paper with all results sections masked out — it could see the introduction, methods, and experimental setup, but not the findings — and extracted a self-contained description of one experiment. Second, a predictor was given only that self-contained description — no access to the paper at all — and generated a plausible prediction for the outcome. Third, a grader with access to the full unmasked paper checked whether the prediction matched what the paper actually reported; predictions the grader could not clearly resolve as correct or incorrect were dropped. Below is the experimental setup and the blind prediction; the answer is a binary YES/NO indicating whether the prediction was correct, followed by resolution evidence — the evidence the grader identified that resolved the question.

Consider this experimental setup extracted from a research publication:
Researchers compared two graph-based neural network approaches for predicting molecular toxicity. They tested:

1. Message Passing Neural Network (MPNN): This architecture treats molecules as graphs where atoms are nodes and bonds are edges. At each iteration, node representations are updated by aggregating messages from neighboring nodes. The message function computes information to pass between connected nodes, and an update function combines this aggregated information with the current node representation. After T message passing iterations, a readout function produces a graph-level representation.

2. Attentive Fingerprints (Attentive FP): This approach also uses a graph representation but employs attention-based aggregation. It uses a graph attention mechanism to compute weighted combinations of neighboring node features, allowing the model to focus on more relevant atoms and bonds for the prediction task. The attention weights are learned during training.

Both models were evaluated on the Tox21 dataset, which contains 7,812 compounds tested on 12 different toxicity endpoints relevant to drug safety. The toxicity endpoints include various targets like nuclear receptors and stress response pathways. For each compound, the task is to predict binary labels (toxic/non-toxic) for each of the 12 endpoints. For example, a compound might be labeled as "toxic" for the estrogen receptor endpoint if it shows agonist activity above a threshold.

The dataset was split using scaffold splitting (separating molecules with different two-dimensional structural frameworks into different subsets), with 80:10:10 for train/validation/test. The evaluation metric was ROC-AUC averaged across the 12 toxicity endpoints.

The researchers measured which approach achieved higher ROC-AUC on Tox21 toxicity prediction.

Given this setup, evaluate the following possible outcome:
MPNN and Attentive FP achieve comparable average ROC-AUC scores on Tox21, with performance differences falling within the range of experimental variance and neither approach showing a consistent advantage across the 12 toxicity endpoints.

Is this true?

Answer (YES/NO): YES